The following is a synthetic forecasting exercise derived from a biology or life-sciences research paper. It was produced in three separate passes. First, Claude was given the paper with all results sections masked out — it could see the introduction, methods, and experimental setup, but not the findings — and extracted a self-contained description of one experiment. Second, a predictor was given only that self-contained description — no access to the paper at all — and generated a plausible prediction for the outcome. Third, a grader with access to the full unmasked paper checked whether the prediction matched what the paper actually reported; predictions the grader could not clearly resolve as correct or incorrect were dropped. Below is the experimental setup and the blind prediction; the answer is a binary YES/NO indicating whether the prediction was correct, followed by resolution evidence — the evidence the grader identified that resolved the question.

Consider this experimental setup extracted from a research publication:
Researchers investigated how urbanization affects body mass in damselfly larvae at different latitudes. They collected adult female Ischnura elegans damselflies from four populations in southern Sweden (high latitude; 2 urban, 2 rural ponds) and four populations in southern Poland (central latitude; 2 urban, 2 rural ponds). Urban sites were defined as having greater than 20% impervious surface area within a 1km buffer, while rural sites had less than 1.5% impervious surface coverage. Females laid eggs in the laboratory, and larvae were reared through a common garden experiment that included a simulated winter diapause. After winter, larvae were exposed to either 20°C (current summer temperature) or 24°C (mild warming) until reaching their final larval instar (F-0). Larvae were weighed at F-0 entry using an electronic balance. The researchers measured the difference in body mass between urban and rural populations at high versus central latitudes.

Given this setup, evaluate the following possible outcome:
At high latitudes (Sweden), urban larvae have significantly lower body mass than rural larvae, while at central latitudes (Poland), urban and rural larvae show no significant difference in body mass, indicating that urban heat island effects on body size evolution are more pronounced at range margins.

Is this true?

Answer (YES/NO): NO